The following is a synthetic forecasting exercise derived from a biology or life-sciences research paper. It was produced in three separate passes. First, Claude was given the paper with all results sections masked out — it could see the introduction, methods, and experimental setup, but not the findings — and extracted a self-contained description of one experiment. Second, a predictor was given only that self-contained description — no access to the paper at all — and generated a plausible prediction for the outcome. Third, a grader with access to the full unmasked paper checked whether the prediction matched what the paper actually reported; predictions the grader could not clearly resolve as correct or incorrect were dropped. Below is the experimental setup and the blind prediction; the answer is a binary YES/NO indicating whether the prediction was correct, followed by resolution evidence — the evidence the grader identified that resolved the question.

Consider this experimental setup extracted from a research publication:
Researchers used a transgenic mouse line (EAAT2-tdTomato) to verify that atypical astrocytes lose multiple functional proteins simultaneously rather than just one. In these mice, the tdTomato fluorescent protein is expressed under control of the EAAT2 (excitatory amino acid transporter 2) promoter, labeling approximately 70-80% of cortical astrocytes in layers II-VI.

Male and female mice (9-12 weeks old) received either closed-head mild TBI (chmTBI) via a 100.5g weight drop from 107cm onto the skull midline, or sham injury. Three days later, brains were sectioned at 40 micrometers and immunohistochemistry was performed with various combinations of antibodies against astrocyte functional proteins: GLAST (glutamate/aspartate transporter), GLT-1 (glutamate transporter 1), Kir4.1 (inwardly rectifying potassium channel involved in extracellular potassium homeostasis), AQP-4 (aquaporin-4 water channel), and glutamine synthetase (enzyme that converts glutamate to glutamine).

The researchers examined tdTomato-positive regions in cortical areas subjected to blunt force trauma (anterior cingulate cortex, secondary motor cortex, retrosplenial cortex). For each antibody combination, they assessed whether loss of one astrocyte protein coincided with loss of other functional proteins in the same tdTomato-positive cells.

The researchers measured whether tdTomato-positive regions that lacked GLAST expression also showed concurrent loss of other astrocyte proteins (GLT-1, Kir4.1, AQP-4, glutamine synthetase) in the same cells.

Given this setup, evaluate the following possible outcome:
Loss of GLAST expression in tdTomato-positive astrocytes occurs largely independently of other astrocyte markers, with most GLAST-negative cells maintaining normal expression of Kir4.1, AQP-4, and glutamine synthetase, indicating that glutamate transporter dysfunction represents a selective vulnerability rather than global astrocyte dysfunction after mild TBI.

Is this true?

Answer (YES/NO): NO